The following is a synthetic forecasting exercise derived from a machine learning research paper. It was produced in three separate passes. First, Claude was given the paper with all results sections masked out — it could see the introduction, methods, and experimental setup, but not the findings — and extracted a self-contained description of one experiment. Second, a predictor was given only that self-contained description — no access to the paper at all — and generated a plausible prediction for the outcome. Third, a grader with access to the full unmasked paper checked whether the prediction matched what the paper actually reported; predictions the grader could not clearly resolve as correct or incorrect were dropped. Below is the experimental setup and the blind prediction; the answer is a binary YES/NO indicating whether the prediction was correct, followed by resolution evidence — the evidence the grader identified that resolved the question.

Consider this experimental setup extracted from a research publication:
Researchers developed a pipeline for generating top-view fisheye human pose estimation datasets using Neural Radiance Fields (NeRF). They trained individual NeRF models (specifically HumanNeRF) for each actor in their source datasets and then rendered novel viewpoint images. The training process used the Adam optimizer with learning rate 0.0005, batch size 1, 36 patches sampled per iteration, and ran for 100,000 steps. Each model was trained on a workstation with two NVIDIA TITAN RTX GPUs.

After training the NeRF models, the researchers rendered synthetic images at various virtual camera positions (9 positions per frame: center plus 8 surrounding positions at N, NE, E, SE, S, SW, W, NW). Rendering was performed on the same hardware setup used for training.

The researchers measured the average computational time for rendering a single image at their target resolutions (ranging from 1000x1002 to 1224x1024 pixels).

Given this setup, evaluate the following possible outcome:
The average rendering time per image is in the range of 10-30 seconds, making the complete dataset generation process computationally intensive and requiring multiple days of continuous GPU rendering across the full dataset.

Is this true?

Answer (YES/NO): NO